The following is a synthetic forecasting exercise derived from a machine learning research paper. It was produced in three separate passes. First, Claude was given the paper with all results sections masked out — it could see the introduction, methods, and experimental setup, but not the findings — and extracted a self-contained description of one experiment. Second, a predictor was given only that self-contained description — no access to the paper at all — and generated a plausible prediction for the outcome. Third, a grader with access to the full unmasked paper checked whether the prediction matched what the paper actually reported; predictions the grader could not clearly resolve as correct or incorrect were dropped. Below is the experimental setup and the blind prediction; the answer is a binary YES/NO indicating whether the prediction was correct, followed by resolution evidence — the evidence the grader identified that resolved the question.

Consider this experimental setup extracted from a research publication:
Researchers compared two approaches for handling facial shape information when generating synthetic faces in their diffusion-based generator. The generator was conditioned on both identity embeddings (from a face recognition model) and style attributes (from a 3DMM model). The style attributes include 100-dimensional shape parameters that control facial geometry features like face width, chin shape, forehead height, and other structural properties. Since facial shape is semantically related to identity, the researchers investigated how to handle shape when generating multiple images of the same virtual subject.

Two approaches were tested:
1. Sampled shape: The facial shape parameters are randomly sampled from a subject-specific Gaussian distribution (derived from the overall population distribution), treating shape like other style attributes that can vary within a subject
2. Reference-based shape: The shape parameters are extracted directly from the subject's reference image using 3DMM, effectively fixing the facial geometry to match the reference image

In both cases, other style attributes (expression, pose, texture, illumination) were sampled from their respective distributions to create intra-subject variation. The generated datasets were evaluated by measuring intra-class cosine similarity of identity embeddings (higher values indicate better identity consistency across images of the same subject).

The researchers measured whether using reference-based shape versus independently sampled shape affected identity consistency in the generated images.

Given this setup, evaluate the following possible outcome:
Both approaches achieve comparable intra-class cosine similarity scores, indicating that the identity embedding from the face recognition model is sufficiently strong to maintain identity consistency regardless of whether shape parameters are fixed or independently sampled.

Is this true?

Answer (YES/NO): NO